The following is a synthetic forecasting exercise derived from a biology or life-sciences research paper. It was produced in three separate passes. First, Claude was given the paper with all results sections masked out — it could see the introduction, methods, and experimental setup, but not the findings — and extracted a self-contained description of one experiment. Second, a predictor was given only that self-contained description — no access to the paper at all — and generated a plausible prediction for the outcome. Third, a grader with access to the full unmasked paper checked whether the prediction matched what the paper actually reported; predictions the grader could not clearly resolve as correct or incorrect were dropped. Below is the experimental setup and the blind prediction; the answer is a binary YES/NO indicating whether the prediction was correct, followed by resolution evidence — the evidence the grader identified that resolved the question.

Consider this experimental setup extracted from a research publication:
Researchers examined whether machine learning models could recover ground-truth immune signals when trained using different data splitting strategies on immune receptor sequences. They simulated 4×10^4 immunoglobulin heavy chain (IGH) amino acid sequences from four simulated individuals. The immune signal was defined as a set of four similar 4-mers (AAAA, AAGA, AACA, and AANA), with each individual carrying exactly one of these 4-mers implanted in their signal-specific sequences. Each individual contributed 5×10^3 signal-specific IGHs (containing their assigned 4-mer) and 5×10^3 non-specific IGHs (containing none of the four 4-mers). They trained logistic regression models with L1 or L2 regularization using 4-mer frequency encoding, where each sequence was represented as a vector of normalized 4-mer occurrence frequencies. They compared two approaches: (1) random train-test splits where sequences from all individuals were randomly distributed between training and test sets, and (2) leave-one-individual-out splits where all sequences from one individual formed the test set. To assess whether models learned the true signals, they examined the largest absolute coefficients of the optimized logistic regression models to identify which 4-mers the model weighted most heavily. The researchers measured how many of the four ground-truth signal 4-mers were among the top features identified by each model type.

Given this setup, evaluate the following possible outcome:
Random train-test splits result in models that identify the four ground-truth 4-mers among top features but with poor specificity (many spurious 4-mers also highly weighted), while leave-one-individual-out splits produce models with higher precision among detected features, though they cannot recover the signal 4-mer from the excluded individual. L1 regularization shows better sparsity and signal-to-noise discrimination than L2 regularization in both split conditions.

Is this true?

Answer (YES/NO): NO